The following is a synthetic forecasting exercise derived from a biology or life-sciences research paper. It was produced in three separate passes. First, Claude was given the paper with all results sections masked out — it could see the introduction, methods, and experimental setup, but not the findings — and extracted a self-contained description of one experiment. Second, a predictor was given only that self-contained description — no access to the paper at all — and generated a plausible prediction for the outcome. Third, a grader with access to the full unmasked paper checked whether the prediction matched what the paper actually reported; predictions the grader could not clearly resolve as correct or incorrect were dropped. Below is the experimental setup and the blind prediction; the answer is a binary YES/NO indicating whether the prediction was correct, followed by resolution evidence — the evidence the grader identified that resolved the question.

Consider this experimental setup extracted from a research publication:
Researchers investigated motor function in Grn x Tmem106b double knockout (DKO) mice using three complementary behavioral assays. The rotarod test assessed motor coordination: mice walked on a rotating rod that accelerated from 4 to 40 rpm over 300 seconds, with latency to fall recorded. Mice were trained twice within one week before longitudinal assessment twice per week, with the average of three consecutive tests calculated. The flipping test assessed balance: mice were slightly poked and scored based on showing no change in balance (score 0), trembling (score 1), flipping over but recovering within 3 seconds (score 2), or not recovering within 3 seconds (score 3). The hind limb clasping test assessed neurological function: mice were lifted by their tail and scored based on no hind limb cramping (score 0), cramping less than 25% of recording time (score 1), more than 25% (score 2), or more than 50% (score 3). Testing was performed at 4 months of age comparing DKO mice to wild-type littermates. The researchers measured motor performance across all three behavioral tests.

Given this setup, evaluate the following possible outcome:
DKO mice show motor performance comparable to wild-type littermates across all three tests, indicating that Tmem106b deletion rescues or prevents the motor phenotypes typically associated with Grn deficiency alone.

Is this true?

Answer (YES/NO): NO